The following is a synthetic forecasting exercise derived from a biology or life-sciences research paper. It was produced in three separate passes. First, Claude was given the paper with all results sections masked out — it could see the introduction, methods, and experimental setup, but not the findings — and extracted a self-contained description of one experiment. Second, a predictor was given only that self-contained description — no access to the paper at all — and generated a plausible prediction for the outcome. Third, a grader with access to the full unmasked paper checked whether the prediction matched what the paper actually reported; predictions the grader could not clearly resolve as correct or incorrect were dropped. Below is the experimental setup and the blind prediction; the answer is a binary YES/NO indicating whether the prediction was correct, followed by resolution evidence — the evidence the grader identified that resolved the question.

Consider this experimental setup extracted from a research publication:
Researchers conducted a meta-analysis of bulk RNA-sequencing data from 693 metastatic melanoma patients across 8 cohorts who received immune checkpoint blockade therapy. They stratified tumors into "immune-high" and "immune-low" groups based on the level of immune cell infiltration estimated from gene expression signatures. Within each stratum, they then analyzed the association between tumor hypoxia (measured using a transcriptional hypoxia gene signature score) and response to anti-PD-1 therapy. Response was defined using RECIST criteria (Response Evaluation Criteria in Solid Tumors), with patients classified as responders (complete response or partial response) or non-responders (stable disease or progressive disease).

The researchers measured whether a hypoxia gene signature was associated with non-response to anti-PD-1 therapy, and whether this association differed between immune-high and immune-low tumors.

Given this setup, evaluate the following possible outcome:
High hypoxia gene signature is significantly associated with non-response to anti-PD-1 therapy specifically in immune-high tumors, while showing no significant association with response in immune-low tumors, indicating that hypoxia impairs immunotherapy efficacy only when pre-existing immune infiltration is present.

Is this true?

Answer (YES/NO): YES